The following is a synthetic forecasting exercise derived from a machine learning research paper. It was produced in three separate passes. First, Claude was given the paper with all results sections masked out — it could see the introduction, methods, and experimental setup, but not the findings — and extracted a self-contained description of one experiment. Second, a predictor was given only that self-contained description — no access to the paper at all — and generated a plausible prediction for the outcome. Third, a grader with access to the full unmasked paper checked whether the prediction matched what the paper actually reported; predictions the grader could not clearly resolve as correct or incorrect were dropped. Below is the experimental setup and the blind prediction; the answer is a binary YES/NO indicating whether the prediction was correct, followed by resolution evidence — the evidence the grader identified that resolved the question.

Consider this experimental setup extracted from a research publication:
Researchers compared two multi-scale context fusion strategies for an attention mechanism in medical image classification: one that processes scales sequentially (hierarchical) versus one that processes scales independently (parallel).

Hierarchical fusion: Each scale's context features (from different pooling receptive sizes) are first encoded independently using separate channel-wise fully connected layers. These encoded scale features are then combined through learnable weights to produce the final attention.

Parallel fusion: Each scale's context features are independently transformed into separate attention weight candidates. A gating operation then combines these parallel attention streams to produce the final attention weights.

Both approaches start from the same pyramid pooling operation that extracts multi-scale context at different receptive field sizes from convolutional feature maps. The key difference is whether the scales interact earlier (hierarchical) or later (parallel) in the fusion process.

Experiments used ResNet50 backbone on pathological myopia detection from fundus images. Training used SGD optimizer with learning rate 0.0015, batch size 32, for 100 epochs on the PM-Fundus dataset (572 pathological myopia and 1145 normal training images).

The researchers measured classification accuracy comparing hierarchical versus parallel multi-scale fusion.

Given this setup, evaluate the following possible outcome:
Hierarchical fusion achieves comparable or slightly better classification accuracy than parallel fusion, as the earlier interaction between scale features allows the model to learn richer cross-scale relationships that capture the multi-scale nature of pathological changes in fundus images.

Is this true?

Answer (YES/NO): YES